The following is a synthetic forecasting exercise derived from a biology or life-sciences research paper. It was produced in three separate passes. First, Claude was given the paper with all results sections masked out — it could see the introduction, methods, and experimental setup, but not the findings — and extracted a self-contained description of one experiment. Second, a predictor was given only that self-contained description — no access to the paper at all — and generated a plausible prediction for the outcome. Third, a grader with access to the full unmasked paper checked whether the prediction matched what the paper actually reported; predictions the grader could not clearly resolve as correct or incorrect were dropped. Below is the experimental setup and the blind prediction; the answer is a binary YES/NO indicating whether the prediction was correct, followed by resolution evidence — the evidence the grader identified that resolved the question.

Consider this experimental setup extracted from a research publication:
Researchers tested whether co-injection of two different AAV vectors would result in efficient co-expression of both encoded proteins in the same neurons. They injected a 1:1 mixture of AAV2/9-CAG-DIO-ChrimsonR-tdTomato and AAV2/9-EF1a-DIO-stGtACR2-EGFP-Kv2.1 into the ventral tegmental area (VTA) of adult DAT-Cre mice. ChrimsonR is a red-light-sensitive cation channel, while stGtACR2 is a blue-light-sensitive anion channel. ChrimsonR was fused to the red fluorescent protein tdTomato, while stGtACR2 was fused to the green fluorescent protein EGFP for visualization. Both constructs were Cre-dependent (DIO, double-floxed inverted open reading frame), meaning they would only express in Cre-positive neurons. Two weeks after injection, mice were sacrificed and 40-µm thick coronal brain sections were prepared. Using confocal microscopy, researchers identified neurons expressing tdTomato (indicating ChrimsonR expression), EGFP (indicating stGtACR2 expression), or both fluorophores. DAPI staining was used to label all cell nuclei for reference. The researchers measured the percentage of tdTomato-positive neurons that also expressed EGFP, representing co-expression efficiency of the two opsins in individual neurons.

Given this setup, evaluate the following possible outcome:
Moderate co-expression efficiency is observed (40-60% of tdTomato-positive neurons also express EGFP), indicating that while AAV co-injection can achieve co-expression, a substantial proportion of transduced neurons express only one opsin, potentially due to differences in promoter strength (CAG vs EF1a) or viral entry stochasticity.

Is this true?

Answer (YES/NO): NO